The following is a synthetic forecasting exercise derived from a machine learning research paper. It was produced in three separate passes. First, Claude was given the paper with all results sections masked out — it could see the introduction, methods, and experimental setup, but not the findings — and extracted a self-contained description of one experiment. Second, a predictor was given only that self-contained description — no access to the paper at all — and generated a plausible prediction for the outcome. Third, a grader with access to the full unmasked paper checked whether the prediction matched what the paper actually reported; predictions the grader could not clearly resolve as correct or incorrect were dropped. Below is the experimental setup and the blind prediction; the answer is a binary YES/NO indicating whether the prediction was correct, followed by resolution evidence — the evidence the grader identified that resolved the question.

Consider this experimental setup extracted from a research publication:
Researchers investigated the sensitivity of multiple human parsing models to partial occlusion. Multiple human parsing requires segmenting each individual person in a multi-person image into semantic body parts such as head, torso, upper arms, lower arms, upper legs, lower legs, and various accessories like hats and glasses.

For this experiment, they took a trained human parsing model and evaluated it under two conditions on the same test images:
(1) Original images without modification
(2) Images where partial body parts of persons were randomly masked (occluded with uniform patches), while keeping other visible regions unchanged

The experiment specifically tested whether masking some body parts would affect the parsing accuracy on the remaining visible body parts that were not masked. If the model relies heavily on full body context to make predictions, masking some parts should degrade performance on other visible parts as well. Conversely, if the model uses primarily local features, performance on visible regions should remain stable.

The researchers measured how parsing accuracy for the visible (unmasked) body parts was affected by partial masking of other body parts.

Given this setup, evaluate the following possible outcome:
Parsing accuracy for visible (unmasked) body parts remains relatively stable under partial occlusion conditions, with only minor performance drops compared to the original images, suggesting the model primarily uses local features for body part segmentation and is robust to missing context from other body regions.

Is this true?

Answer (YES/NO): NO